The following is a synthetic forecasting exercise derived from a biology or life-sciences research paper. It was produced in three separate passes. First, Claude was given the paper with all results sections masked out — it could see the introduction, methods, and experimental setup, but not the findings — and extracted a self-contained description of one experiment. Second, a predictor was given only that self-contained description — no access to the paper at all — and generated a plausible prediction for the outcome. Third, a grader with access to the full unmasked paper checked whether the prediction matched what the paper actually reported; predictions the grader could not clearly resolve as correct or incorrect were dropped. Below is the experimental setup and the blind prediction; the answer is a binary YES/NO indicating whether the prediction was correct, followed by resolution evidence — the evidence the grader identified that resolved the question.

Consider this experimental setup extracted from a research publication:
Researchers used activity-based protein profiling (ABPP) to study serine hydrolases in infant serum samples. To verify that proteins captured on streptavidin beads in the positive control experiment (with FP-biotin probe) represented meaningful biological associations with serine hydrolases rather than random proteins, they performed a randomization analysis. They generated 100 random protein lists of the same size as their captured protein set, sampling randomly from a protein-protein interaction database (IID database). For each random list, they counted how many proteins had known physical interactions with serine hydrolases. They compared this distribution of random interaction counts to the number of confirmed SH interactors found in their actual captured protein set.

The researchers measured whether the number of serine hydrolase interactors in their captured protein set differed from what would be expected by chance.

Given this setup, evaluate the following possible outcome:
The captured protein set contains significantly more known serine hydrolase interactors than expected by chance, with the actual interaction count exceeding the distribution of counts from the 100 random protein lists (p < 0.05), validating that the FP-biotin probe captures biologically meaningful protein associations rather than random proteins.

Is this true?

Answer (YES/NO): YES